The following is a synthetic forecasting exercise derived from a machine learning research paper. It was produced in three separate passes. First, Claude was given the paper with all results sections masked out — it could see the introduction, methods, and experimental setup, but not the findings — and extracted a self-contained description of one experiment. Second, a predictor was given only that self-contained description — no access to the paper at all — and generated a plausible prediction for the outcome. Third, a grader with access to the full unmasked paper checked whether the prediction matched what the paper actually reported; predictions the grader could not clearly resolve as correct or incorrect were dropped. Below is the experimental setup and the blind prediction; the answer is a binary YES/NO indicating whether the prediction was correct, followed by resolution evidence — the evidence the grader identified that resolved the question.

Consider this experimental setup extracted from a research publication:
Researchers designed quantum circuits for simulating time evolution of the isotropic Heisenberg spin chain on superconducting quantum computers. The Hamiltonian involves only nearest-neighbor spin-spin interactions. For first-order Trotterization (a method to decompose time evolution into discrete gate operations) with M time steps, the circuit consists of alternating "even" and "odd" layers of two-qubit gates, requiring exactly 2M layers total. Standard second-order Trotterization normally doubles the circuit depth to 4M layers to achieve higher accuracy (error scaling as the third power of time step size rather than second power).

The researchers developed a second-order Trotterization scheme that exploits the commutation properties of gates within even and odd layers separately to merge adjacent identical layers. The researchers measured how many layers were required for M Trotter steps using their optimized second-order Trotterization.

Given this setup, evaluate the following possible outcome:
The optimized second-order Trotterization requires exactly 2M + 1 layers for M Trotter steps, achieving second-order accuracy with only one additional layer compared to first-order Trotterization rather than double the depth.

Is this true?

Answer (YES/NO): YES